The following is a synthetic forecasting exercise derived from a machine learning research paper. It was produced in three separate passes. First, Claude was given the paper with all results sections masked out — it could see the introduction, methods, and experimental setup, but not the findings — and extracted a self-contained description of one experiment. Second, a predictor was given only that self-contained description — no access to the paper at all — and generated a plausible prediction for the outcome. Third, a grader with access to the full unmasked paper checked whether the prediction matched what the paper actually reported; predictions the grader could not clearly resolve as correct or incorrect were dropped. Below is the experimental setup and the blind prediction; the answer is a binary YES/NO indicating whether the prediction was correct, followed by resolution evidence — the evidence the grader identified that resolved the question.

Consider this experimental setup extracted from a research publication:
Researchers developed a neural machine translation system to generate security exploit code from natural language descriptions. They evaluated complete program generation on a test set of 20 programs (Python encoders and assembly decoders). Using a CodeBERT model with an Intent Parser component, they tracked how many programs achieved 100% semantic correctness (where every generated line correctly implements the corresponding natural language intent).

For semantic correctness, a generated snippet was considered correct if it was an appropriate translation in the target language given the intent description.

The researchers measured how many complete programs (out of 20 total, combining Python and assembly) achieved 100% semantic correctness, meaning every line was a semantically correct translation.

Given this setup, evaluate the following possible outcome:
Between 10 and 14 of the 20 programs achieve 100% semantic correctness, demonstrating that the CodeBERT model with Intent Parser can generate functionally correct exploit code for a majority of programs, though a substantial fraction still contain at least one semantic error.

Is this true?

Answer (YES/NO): NO